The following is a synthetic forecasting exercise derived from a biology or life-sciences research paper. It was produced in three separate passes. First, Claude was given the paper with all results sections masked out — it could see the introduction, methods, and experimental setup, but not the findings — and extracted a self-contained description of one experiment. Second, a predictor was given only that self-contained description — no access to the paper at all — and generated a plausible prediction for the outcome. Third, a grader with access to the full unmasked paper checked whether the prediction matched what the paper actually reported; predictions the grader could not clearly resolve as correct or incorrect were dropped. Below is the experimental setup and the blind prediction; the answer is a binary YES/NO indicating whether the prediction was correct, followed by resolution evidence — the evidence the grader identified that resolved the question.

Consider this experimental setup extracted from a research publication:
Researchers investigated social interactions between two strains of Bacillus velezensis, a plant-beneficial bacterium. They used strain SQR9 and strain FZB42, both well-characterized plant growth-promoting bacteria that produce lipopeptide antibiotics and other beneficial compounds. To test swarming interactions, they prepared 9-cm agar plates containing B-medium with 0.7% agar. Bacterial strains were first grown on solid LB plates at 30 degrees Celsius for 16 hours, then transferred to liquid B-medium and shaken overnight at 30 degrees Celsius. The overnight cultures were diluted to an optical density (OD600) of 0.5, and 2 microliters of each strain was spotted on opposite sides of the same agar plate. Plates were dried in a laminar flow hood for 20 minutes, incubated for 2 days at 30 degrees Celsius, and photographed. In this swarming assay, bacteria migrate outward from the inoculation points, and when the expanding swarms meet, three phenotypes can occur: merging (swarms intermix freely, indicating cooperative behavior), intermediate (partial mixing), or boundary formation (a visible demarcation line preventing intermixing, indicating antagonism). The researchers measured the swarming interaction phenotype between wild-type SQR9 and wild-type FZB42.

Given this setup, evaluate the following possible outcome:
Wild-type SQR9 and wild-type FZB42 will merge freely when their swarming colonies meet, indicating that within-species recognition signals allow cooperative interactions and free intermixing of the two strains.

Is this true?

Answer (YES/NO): NO